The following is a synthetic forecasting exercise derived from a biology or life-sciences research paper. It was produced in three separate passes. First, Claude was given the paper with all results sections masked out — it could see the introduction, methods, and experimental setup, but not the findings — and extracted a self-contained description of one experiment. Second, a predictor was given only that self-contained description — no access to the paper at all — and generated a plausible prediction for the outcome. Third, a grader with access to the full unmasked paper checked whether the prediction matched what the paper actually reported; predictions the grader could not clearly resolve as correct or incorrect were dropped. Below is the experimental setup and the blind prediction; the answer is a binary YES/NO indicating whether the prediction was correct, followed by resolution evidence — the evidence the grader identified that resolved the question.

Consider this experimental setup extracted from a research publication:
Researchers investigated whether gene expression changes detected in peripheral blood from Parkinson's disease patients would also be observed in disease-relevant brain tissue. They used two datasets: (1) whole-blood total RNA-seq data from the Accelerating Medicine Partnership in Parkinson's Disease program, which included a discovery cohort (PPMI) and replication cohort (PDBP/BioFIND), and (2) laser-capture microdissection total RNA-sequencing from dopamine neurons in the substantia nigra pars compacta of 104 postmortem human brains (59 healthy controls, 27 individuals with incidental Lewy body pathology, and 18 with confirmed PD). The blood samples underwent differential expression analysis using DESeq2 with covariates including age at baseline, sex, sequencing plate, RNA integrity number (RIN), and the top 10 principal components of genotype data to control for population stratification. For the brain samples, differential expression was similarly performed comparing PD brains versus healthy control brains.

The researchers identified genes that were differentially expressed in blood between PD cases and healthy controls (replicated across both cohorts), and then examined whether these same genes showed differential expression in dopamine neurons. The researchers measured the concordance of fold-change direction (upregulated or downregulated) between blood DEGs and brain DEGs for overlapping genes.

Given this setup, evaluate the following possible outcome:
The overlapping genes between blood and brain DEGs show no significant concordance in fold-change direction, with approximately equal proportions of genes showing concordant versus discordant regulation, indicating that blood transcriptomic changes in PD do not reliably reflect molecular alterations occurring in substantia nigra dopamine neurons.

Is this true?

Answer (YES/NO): NO